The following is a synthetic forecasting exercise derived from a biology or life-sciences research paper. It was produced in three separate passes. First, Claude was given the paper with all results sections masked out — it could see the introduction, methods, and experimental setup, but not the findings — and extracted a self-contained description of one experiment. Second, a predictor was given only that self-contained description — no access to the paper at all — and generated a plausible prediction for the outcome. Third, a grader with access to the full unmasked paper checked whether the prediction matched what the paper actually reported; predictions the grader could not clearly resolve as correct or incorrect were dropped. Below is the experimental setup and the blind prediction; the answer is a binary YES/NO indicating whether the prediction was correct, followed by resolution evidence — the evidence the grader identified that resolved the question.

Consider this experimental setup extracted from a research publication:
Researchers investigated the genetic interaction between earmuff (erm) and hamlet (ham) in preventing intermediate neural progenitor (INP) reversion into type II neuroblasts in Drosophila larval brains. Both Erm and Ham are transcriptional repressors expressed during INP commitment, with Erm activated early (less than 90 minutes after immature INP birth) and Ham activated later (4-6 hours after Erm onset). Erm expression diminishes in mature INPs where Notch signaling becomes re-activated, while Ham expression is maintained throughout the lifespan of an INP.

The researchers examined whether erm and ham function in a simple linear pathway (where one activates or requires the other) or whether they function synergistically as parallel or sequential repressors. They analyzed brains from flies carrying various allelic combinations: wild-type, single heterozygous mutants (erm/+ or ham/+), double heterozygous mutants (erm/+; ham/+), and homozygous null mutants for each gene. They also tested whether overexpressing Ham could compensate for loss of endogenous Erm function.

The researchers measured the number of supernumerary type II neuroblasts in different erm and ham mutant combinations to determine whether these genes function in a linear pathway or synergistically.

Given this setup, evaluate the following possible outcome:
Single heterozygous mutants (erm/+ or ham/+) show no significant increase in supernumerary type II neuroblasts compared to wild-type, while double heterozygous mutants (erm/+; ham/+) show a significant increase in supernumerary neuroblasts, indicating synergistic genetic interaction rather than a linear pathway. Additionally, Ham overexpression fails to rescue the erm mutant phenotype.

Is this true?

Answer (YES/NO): NO